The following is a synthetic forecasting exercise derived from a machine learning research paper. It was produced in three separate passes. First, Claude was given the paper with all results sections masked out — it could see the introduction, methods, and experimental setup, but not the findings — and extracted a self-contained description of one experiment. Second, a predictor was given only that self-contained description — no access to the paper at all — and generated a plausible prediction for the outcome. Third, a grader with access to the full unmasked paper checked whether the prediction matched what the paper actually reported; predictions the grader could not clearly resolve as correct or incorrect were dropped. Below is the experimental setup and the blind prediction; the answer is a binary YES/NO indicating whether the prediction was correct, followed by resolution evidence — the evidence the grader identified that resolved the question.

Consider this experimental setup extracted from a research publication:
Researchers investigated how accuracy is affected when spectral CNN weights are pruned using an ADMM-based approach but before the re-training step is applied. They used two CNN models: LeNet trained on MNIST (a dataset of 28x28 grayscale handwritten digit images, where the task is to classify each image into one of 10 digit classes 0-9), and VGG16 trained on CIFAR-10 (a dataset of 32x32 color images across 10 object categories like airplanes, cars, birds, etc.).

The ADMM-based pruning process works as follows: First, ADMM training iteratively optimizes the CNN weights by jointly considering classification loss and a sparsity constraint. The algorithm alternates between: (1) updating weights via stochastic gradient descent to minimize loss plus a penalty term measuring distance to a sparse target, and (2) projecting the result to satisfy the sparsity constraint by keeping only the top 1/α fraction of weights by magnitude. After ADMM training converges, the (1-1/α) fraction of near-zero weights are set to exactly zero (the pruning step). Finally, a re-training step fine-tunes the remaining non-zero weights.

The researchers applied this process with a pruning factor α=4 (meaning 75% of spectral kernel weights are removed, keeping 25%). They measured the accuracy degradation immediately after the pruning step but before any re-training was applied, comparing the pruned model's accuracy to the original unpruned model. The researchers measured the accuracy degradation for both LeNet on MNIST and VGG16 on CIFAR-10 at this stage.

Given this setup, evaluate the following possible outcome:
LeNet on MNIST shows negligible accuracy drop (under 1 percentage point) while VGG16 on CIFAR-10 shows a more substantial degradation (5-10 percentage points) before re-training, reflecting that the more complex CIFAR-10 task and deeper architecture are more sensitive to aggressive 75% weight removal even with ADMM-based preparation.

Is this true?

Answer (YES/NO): NO